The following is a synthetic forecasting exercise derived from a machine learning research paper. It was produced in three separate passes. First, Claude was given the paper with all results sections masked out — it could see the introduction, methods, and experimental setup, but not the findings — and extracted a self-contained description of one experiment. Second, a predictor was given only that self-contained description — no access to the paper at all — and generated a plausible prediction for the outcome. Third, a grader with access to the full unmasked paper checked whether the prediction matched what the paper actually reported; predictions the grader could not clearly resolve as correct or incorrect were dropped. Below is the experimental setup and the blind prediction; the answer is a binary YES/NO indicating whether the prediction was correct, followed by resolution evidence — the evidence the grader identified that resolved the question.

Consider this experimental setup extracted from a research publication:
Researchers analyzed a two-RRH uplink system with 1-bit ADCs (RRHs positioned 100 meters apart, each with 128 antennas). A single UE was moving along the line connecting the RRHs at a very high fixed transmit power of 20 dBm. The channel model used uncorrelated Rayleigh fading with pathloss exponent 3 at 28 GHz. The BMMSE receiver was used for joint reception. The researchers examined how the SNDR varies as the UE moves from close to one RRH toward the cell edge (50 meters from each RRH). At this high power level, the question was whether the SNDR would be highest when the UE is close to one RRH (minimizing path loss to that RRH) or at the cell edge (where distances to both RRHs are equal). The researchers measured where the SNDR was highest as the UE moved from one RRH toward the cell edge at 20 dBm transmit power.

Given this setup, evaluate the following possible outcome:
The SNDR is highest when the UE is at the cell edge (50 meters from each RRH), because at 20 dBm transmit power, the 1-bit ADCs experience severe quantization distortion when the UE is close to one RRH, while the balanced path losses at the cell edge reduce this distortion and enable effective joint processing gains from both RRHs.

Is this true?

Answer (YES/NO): YES